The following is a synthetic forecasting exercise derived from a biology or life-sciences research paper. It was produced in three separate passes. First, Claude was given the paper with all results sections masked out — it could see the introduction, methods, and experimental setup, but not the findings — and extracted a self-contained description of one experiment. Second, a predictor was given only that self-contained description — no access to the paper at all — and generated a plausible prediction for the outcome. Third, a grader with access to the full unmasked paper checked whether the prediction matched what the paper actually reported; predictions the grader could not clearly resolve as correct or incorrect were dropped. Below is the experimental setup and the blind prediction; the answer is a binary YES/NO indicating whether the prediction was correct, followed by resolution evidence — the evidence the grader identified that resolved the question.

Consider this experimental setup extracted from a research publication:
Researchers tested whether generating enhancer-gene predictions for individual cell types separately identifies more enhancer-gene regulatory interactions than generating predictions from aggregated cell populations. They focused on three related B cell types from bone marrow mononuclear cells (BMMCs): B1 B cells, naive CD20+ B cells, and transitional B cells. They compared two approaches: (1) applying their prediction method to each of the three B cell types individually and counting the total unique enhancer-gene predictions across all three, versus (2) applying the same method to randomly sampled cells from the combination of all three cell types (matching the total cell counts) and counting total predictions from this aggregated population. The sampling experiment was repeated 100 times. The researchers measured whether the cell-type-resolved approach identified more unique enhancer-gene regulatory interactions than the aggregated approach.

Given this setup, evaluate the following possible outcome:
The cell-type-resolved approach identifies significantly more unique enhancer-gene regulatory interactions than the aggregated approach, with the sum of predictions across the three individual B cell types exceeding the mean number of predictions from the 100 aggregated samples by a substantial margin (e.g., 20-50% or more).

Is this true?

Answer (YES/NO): NO